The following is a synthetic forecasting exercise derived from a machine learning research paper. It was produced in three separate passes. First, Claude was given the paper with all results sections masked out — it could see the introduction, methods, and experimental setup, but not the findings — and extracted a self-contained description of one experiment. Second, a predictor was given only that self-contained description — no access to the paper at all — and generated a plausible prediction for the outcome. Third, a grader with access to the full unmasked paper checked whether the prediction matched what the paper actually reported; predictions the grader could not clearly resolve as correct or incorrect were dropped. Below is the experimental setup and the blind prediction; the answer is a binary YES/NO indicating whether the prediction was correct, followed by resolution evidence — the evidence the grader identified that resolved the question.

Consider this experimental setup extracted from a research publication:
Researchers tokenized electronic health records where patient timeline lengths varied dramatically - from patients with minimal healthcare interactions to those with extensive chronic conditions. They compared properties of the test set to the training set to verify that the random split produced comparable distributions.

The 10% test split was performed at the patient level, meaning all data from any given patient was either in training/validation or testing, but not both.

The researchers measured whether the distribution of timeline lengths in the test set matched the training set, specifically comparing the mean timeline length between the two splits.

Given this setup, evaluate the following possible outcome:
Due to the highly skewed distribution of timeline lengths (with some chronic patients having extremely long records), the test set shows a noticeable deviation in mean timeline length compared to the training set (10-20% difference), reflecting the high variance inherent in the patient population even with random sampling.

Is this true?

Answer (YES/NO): NO